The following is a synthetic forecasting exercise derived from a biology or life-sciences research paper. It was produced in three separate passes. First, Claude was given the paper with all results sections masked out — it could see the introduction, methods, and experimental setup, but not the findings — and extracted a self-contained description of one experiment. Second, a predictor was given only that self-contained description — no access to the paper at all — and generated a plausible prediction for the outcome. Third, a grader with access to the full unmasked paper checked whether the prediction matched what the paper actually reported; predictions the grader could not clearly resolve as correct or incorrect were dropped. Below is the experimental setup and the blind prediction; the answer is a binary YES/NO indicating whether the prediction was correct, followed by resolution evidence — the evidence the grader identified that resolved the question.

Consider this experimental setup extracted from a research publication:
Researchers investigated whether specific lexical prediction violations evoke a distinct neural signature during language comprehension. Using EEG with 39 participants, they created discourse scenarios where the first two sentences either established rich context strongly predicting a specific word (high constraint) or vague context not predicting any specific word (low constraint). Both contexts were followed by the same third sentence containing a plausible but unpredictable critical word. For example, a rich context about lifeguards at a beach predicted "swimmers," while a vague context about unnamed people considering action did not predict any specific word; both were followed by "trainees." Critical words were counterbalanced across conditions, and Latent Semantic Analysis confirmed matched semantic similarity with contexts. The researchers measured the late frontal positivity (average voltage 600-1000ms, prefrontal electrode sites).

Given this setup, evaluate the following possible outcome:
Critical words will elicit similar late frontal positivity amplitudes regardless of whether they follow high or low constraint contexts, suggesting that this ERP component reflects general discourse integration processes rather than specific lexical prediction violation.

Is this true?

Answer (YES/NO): NO